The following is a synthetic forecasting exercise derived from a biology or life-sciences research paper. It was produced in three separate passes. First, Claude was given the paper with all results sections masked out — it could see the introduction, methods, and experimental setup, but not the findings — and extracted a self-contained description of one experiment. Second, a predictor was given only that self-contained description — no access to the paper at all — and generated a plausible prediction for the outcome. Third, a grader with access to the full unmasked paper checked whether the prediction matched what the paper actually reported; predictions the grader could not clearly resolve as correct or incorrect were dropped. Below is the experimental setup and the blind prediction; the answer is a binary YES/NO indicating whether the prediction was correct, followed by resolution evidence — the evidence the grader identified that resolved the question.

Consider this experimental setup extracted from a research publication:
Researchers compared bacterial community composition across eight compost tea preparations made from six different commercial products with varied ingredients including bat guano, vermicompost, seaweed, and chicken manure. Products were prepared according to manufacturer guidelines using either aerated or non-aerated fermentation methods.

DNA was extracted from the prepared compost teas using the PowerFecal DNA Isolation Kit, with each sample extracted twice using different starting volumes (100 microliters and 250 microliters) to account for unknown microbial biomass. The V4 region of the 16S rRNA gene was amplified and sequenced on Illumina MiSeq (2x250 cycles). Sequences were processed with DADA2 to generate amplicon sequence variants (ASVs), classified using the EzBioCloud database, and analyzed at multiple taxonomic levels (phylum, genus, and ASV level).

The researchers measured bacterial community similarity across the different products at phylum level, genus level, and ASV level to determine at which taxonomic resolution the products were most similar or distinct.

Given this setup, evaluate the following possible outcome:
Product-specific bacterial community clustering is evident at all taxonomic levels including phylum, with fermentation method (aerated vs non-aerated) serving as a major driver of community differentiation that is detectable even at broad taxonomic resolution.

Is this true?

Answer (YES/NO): NO